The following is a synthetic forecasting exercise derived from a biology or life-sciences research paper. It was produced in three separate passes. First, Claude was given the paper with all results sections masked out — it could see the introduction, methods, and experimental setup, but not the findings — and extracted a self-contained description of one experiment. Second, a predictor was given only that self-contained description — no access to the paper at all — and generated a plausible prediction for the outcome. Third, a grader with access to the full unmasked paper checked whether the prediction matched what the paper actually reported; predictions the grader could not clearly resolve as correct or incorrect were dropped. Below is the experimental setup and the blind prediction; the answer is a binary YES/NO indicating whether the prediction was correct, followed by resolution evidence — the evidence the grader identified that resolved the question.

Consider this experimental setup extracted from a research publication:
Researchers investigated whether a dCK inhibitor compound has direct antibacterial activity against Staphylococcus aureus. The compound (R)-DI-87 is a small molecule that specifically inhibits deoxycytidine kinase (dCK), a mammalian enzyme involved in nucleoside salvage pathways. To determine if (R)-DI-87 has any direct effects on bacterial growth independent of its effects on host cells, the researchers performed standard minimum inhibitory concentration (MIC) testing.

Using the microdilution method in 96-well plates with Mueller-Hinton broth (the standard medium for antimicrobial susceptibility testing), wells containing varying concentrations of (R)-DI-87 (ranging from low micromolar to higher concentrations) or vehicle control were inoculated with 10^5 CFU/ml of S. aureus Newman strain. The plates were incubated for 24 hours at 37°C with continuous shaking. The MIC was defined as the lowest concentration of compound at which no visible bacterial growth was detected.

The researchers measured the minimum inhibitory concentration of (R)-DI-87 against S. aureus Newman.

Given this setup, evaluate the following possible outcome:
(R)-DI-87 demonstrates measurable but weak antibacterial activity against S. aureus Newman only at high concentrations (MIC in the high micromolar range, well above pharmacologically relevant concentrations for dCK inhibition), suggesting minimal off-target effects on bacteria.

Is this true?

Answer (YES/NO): NO